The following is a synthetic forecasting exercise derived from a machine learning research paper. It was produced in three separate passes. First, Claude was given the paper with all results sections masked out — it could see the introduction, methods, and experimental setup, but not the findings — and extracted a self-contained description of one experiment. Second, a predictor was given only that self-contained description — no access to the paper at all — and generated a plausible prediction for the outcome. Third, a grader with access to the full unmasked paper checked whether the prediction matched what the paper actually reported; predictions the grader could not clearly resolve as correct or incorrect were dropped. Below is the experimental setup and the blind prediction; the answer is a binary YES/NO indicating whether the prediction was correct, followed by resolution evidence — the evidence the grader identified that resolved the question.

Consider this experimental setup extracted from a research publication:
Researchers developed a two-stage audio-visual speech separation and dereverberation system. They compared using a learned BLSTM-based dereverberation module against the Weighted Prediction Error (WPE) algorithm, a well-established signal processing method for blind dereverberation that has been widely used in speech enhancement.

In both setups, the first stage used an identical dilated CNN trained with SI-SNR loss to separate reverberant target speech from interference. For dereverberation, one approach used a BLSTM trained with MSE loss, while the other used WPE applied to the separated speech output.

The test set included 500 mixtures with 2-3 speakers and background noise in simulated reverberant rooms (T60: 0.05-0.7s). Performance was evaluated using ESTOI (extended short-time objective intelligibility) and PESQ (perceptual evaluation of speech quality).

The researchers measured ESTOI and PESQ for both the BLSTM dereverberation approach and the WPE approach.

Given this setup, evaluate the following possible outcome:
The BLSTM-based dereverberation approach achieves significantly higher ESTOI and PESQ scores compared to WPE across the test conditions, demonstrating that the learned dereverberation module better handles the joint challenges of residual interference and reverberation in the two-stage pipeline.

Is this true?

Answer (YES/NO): YES